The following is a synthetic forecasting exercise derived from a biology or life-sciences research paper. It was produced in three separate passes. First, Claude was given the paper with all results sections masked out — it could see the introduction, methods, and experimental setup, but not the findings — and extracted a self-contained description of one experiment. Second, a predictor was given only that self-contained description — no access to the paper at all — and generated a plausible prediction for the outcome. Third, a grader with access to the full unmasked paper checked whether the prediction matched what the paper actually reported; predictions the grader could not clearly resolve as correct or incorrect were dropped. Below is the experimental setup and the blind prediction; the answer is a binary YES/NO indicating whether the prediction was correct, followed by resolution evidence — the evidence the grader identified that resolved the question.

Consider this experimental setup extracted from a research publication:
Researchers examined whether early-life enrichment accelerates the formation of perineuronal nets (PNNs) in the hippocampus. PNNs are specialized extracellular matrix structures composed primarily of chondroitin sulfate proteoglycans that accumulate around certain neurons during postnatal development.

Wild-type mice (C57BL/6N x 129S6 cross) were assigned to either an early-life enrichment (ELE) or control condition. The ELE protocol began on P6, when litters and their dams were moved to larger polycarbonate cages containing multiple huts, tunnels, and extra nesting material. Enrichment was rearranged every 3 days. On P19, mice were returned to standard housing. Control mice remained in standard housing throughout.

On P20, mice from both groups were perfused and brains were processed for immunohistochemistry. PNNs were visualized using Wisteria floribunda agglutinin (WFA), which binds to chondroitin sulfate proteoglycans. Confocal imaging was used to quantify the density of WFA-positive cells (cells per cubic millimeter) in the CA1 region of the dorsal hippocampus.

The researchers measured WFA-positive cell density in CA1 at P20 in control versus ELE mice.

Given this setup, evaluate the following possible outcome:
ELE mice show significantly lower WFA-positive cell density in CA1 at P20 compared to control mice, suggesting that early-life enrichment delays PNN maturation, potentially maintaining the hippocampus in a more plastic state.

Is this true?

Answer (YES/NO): NO